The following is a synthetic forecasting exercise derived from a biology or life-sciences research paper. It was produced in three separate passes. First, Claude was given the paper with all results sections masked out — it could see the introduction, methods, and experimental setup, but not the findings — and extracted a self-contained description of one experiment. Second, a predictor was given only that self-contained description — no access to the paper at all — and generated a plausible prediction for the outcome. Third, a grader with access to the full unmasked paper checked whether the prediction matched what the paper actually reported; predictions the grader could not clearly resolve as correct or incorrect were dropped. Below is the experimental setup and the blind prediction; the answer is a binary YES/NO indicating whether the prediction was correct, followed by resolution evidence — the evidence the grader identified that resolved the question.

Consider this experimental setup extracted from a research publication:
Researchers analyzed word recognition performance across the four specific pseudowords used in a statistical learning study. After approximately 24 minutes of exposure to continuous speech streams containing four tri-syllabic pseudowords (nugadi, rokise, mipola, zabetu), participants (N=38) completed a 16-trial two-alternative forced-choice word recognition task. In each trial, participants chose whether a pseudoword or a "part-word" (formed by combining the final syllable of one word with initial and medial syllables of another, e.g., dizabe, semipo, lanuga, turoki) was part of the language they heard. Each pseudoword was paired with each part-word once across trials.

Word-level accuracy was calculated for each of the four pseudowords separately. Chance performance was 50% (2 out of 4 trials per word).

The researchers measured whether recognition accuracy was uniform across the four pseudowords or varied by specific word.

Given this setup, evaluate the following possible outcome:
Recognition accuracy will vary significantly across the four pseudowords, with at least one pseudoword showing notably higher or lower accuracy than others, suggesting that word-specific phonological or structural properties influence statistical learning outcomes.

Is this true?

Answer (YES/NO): YES